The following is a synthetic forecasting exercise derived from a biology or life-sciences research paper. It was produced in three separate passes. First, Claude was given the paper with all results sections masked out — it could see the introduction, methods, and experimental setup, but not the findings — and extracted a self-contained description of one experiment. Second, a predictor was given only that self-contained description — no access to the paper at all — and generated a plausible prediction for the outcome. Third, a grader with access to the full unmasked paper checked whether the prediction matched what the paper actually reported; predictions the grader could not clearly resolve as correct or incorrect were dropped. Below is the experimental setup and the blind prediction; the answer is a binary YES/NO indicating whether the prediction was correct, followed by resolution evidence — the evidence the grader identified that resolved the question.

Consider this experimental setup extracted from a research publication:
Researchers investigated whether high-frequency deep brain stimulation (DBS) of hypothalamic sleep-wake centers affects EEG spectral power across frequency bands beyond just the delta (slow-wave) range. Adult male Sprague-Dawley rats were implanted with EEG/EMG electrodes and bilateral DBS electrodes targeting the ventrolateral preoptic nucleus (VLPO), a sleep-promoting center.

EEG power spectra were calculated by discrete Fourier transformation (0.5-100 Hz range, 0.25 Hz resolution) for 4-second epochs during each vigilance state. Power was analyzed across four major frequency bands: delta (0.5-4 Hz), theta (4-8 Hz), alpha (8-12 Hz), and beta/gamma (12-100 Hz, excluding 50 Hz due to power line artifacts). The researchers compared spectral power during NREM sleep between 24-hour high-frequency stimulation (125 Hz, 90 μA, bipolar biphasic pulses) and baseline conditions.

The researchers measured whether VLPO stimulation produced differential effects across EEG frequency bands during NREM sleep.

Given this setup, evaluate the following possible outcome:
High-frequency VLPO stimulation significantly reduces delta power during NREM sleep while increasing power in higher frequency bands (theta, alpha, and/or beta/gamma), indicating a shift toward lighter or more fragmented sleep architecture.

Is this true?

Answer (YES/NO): NO